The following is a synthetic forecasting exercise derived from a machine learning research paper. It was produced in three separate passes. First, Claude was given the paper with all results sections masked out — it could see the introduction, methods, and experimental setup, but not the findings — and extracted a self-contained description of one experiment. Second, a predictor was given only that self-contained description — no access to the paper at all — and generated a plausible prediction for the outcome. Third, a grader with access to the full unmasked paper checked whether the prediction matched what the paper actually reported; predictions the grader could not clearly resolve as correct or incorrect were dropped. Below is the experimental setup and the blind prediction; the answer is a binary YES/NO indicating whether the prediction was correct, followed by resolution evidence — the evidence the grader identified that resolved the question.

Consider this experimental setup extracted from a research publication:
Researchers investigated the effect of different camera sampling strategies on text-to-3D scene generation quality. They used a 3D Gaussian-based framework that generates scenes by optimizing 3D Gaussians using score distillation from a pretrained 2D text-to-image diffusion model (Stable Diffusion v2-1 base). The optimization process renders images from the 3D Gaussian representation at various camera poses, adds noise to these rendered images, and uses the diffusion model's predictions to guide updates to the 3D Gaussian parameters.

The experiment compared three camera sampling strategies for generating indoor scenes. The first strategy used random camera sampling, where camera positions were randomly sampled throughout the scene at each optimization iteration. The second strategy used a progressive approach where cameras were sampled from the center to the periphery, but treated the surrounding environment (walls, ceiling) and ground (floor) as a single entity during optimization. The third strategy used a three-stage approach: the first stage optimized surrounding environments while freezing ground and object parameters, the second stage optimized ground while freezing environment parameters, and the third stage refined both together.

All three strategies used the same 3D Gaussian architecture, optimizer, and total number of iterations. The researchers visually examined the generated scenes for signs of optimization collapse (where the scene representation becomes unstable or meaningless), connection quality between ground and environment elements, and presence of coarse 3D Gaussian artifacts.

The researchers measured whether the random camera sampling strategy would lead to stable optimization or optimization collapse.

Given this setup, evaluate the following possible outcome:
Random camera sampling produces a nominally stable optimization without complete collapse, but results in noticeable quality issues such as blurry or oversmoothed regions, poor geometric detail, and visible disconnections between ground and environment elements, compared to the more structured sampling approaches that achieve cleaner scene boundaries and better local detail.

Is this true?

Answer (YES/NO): NO